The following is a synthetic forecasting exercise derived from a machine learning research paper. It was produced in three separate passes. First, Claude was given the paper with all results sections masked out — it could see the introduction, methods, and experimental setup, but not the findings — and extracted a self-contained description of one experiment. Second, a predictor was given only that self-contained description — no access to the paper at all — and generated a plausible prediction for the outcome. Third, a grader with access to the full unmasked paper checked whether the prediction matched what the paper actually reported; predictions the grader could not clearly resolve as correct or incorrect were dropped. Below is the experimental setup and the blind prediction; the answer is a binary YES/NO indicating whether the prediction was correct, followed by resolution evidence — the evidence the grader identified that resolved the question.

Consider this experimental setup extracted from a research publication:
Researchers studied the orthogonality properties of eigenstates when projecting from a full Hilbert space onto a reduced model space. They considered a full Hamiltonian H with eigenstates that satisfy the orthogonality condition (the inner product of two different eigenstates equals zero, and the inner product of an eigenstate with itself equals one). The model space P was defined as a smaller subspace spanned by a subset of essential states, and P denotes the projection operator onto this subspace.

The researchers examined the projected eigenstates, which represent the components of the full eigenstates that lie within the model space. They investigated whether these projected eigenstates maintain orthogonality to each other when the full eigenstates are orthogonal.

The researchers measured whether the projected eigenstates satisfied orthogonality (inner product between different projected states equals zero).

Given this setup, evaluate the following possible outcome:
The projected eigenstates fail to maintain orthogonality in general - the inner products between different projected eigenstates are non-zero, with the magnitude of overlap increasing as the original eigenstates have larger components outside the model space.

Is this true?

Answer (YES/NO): NO